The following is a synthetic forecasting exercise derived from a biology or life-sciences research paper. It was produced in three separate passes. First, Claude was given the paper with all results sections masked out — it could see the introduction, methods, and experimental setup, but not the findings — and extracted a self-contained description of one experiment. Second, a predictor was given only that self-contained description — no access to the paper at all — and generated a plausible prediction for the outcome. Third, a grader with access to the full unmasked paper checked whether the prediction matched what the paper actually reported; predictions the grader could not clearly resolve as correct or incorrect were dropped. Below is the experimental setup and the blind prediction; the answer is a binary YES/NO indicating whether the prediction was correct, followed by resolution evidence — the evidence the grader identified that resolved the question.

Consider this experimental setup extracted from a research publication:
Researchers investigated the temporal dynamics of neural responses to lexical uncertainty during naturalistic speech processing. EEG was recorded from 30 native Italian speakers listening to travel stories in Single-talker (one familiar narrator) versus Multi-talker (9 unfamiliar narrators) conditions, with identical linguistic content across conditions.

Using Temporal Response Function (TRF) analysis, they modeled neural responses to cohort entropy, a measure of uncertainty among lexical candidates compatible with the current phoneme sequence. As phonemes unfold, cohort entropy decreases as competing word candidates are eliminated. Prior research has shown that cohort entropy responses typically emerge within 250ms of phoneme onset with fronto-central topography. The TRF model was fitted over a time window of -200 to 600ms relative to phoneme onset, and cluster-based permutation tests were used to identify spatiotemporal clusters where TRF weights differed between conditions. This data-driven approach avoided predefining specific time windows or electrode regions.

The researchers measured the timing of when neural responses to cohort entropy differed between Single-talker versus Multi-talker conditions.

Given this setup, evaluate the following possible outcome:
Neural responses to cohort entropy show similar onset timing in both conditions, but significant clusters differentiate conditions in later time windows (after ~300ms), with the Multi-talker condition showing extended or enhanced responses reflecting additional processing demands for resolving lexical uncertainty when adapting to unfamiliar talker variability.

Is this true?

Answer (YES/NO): NO